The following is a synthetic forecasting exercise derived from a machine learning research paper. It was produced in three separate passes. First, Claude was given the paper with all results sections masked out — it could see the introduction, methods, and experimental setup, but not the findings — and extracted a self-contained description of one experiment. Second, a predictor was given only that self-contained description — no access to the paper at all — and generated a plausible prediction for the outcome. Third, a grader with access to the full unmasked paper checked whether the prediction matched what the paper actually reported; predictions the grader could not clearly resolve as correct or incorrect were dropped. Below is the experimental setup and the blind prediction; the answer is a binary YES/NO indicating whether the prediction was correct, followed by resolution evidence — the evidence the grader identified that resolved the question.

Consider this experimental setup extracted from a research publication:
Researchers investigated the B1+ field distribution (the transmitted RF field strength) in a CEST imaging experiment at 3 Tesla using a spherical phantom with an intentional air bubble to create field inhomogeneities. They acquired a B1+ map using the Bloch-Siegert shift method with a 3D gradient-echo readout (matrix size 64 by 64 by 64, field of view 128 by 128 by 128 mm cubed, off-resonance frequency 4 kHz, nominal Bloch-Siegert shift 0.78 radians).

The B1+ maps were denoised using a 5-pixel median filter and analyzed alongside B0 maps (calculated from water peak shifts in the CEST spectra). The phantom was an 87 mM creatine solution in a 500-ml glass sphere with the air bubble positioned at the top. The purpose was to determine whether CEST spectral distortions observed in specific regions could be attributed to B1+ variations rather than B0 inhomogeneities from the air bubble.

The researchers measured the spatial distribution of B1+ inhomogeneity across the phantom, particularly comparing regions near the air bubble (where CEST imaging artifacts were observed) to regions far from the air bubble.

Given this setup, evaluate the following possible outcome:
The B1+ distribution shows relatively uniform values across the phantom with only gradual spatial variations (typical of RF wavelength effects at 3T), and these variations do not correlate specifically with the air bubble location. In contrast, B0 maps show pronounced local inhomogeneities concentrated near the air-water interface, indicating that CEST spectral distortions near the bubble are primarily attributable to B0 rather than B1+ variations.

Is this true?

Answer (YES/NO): YES